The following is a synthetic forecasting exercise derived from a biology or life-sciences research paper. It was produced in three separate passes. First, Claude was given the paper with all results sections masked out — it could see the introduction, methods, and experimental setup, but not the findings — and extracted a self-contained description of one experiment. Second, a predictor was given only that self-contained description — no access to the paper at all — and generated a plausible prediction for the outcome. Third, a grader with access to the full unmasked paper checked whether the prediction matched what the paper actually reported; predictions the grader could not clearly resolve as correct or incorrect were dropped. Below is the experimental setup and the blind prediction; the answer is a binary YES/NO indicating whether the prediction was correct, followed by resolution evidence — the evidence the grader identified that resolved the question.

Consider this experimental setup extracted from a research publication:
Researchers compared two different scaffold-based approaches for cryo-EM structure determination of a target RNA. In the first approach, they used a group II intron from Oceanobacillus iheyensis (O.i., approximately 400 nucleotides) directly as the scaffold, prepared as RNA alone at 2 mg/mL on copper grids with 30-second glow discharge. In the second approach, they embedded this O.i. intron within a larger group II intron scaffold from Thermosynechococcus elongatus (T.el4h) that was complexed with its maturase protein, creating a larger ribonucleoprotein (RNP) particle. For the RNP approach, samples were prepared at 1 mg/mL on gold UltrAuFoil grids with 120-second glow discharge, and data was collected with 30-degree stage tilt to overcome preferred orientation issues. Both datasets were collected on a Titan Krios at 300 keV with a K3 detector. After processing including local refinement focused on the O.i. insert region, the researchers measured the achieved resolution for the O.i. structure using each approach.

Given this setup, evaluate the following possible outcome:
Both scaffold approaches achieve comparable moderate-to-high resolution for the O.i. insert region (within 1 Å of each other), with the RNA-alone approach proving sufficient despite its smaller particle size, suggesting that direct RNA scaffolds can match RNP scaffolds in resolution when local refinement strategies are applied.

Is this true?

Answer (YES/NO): NO